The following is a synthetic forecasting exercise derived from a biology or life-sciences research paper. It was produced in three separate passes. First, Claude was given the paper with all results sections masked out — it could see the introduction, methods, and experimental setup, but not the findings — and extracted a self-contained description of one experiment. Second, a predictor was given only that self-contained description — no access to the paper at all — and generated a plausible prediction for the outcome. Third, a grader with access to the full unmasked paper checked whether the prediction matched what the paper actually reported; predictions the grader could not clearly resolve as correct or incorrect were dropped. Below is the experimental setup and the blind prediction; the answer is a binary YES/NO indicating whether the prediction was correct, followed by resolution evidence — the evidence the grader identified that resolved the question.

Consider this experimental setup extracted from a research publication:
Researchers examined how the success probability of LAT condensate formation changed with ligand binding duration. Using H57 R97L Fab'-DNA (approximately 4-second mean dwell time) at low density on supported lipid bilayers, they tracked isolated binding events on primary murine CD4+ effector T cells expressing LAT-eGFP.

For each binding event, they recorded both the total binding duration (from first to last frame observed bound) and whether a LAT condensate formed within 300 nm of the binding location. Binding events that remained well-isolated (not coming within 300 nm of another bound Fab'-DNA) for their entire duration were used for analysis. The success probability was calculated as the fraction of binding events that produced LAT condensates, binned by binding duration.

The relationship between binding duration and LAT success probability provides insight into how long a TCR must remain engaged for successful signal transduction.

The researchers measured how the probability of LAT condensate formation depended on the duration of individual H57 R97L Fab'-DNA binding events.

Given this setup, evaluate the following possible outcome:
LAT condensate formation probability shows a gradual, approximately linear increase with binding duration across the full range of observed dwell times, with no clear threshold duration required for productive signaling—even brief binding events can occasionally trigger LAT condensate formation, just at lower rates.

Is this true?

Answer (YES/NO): NO